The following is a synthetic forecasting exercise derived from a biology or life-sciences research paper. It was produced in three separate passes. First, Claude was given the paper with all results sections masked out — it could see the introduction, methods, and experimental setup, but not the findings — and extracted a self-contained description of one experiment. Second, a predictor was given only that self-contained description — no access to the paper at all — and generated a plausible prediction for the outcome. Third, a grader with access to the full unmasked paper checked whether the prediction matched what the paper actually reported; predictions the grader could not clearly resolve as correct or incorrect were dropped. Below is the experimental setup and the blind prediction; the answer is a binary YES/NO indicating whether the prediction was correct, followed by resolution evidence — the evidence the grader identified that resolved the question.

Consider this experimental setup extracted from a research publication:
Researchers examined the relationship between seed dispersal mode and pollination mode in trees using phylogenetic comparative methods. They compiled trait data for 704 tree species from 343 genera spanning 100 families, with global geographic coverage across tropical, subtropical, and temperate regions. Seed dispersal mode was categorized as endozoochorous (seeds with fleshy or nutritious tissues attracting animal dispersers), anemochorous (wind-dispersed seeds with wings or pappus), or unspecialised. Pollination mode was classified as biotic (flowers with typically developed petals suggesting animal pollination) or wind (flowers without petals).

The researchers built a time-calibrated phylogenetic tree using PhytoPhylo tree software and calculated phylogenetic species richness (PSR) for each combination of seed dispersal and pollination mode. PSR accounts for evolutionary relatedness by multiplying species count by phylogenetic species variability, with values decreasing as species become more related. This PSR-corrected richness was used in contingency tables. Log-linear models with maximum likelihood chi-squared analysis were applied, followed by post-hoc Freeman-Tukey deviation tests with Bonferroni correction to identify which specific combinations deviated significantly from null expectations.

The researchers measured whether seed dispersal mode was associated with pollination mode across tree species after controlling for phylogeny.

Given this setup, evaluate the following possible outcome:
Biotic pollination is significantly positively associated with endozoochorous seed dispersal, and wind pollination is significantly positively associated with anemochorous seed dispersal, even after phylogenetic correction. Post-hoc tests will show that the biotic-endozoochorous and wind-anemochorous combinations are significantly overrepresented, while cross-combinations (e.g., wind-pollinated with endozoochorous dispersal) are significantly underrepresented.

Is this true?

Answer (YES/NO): YES